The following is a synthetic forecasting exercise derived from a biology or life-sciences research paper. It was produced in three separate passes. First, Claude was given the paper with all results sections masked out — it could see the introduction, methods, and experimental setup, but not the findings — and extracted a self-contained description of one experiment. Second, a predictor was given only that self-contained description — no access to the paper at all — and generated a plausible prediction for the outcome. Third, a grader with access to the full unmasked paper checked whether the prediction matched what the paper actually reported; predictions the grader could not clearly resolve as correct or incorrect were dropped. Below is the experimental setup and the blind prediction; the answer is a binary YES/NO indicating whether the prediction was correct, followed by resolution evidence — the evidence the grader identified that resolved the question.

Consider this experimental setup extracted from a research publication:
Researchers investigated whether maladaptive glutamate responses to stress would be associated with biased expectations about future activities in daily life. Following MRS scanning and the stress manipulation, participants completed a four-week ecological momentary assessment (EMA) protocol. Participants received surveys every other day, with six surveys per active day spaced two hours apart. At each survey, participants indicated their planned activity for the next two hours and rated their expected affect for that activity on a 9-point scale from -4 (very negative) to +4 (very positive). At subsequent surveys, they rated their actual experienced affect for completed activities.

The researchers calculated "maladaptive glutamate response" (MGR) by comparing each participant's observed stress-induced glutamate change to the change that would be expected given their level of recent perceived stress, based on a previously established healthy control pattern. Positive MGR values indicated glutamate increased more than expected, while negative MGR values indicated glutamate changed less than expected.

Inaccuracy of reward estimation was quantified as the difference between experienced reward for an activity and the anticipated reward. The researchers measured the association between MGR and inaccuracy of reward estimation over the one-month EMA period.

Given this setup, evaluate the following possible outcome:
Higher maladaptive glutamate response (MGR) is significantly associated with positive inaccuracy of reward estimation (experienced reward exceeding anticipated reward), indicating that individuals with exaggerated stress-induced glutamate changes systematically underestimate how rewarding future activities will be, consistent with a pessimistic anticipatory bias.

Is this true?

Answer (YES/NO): YES